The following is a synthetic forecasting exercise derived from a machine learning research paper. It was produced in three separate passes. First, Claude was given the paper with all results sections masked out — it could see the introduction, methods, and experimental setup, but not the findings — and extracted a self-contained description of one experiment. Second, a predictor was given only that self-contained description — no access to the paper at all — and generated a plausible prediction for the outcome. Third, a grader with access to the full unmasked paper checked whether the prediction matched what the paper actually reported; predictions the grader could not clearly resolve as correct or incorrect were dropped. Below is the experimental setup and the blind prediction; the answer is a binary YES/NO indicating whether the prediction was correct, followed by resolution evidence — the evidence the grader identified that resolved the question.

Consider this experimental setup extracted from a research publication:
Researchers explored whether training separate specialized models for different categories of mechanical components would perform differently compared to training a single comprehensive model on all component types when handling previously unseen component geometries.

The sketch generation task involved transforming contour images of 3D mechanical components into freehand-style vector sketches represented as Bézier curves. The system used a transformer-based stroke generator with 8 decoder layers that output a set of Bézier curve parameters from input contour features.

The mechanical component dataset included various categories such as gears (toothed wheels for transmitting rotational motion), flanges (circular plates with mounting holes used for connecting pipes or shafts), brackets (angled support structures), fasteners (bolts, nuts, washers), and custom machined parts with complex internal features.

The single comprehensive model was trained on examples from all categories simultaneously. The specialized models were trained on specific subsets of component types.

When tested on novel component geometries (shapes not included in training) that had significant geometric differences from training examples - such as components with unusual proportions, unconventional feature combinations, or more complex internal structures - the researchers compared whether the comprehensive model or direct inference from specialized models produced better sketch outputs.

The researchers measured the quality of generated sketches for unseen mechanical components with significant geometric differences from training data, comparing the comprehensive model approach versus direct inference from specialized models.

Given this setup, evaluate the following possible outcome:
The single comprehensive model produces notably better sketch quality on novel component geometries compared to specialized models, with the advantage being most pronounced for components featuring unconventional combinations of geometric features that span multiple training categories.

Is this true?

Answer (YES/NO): NO